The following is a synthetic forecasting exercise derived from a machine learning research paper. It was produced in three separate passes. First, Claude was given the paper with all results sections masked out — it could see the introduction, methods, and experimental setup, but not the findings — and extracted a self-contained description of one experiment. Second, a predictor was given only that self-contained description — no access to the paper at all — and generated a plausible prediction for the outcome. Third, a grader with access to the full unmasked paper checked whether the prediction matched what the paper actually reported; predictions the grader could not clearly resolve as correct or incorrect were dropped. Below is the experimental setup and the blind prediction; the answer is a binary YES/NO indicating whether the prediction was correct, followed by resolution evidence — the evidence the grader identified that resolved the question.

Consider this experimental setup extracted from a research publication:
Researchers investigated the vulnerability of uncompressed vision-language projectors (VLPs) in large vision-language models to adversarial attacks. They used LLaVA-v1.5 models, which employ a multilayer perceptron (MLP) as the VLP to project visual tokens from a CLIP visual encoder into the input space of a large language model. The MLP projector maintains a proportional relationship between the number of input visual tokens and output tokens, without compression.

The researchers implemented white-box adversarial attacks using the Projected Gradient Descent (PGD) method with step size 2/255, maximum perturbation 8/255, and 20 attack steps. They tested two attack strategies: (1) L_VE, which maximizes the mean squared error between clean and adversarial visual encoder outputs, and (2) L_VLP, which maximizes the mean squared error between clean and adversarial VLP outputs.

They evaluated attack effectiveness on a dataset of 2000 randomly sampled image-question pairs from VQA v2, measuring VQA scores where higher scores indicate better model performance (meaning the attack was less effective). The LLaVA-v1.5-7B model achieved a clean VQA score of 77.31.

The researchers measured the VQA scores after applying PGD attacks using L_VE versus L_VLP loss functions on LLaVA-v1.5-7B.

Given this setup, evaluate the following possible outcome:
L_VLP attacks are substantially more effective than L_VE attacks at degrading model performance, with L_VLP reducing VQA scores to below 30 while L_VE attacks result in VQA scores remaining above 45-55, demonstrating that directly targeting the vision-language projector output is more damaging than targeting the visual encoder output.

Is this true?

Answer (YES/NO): NO